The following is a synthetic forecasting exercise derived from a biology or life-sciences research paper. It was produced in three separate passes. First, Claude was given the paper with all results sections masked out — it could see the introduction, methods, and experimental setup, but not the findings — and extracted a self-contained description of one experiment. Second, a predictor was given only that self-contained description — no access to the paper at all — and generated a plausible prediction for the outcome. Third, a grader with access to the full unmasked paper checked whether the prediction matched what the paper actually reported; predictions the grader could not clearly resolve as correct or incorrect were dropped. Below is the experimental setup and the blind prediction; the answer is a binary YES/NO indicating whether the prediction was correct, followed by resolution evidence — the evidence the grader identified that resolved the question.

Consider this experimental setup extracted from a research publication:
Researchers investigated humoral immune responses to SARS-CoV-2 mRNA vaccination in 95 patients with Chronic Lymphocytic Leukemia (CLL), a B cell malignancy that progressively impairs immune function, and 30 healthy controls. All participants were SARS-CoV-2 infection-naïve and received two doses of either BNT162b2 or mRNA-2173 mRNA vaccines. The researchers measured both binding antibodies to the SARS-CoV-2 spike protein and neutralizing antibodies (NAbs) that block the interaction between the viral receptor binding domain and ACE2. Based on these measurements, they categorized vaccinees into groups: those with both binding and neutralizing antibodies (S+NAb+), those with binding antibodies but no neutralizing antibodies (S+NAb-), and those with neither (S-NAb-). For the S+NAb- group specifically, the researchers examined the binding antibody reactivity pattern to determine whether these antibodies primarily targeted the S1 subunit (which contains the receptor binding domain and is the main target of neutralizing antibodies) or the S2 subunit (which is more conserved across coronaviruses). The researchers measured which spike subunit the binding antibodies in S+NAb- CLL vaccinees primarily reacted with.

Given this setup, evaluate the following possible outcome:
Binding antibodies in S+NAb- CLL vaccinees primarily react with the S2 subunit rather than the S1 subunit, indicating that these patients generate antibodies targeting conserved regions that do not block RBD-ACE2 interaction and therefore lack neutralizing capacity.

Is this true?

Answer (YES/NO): YES